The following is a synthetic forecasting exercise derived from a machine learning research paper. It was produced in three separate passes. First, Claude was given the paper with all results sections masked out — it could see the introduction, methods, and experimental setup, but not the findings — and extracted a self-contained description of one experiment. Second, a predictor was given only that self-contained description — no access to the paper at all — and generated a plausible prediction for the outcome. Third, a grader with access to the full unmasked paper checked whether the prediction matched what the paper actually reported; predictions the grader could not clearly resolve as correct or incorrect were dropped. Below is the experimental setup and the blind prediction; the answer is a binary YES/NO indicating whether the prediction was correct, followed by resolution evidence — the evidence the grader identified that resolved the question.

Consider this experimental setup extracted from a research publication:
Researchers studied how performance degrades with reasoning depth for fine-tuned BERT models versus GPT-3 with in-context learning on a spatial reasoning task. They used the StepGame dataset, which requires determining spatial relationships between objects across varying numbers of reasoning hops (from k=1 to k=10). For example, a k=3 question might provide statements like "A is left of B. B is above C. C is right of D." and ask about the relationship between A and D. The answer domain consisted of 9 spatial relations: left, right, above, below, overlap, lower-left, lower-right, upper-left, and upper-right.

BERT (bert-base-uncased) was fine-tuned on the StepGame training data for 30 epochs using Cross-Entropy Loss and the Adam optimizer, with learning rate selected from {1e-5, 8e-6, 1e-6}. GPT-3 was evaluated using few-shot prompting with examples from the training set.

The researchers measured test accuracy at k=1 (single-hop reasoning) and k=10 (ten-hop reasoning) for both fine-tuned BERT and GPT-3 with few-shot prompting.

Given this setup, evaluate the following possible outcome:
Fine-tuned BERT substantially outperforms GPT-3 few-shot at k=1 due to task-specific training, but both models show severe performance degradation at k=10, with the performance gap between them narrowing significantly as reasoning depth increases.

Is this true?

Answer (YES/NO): YES